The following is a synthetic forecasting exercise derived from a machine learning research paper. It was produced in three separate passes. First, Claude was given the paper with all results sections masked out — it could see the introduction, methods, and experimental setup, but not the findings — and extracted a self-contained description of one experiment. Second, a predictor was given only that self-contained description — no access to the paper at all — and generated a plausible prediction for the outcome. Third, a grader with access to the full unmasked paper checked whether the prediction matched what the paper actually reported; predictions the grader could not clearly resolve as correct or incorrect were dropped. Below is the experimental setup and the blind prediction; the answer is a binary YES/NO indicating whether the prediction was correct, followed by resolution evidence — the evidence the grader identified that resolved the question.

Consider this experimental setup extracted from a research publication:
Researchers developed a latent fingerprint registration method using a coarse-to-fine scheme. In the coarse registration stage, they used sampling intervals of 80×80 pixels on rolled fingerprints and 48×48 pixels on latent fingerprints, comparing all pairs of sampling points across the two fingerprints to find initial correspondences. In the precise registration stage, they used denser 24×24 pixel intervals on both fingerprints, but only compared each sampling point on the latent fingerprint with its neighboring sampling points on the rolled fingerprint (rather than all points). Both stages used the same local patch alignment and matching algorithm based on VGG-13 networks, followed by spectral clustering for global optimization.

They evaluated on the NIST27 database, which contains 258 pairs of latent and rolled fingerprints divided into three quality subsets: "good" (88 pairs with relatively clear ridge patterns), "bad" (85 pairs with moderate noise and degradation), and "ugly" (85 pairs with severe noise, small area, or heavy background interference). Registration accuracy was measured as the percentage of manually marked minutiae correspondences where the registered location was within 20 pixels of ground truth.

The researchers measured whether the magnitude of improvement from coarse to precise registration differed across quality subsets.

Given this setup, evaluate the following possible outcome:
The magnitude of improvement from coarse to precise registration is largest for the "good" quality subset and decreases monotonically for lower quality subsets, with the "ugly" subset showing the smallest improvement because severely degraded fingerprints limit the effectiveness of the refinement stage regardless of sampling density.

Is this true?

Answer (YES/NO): NO